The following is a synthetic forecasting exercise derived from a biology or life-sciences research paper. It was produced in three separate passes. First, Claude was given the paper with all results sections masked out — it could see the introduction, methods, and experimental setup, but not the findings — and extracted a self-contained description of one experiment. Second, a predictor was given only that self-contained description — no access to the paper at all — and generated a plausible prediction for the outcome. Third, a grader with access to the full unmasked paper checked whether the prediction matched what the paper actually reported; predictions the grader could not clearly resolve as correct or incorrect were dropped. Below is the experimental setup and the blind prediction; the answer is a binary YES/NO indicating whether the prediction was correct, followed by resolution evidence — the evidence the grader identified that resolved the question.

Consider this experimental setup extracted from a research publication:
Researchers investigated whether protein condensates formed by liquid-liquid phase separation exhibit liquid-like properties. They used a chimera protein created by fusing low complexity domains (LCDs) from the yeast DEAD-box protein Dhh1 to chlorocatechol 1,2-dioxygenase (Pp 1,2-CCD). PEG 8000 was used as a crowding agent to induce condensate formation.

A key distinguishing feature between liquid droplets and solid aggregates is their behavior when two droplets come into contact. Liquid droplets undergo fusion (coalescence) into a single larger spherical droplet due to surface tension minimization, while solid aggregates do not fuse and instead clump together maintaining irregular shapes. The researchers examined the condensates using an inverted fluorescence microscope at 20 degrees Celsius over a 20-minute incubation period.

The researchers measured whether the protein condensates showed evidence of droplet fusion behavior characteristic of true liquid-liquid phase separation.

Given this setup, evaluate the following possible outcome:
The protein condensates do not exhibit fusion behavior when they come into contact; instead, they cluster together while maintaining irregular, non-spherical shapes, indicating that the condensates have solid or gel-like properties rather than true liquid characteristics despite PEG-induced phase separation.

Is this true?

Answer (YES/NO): NO